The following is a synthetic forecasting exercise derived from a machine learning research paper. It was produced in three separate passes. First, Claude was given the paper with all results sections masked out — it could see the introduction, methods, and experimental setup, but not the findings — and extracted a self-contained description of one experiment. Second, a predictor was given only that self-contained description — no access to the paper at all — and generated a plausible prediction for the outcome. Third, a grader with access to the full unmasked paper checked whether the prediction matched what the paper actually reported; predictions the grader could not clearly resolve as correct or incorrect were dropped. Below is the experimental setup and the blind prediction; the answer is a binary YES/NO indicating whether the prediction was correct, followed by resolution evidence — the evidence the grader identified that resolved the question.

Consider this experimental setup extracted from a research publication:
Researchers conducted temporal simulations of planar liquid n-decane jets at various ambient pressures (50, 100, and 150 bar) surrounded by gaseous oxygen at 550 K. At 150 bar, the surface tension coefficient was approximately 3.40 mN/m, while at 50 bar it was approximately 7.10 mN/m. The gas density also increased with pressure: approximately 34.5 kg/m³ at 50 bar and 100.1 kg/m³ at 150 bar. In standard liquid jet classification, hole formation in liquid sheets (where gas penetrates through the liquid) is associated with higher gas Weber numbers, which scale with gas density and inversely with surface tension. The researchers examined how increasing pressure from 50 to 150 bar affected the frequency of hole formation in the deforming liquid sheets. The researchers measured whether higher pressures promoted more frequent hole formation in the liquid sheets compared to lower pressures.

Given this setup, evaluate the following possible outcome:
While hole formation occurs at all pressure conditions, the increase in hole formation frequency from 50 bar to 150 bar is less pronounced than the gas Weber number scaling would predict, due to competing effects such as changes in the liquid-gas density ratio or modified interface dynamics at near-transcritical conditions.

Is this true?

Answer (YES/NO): NO